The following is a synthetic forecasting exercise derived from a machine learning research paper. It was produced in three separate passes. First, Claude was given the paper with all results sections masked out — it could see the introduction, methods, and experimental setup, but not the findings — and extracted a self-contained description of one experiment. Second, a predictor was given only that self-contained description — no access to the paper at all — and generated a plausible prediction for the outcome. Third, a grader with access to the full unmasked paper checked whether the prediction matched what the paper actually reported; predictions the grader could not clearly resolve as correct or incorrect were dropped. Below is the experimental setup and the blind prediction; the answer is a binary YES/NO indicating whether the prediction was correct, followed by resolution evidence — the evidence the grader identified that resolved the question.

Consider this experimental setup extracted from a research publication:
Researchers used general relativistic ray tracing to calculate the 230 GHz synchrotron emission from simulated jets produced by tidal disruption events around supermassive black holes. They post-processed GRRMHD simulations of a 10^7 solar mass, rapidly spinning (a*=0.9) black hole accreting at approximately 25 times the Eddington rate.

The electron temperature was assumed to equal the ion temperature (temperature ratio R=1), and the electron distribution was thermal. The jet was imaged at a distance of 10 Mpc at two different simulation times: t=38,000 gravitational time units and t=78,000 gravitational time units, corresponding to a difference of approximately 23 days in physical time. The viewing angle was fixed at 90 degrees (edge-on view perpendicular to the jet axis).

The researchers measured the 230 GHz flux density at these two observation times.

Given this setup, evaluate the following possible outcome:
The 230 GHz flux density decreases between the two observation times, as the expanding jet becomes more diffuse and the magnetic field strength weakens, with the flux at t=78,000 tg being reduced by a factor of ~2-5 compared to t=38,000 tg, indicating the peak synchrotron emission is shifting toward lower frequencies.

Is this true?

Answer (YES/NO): NO